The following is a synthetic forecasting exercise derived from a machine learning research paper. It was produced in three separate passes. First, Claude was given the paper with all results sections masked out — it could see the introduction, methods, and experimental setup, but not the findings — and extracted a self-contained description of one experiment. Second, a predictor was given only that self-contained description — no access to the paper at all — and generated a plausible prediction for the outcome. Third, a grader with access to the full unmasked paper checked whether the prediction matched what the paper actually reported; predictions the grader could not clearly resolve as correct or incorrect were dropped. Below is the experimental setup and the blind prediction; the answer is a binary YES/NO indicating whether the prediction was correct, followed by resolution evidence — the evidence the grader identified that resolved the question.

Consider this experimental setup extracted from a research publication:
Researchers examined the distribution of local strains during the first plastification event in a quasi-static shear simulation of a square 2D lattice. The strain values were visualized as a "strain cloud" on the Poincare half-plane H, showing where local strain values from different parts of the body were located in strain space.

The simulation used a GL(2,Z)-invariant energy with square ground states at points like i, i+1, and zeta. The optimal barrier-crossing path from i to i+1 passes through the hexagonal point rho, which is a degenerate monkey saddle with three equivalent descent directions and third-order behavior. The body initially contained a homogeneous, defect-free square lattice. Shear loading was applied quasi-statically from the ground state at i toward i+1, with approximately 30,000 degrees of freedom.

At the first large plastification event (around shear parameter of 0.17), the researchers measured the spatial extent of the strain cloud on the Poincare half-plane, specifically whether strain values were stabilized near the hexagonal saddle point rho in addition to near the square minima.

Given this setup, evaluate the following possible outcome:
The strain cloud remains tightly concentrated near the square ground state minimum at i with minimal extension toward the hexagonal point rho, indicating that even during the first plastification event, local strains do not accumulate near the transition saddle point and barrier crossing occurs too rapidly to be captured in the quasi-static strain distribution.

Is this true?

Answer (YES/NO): NO